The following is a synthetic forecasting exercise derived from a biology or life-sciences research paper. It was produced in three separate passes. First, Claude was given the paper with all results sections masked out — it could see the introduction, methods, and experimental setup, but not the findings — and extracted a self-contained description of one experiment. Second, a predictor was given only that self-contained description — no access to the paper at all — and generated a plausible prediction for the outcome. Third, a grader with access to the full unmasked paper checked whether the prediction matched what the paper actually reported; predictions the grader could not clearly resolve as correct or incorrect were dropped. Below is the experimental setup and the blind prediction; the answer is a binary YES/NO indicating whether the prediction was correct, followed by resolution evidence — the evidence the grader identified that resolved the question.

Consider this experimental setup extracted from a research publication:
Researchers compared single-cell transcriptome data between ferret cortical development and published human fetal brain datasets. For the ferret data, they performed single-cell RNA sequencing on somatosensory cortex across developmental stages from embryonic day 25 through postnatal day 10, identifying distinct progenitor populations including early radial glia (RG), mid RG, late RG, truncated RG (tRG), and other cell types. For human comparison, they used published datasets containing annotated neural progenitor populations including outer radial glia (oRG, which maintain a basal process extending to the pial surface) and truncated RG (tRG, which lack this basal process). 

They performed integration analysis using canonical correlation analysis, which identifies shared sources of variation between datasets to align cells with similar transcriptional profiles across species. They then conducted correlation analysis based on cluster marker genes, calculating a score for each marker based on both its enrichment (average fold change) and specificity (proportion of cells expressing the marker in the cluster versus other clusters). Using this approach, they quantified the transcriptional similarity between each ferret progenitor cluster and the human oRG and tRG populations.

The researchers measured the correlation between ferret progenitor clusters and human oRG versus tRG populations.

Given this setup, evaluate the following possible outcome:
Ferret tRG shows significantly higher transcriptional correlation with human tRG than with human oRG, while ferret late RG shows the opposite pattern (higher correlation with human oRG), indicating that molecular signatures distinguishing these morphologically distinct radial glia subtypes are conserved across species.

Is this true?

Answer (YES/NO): YES